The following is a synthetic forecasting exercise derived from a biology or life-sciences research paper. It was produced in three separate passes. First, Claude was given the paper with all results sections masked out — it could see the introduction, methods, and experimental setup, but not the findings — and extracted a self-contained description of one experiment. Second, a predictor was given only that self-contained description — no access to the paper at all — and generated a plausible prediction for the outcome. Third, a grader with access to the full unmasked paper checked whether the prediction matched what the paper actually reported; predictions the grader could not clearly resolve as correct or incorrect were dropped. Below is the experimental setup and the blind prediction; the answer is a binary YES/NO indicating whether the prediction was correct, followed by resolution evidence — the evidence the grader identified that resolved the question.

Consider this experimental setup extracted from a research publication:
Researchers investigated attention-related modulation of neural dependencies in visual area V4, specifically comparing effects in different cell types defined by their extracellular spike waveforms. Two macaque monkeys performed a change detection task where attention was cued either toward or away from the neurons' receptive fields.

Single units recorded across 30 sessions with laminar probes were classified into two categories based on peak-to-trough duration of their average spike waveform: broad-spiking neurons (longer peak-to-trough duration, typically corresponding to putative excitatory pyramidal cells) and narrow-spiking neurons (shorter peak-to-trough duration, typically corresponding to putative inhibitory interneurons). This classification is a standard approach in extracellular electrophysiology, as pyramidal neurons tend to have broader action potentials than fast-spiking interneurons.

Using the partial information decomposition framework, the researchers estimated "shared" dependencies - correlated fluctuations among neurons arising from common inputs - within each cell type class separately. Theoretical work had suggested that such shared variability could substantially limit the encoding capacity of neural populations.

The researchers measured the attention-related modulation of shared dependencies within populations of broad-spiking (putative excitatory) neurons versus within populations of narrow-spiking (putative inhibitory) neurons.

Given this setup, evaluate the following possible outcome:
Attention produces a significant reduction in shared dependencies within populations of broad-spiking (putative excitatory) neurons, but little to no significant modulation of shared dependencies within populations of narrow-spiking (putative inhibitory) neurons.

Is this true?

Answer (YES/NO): NO